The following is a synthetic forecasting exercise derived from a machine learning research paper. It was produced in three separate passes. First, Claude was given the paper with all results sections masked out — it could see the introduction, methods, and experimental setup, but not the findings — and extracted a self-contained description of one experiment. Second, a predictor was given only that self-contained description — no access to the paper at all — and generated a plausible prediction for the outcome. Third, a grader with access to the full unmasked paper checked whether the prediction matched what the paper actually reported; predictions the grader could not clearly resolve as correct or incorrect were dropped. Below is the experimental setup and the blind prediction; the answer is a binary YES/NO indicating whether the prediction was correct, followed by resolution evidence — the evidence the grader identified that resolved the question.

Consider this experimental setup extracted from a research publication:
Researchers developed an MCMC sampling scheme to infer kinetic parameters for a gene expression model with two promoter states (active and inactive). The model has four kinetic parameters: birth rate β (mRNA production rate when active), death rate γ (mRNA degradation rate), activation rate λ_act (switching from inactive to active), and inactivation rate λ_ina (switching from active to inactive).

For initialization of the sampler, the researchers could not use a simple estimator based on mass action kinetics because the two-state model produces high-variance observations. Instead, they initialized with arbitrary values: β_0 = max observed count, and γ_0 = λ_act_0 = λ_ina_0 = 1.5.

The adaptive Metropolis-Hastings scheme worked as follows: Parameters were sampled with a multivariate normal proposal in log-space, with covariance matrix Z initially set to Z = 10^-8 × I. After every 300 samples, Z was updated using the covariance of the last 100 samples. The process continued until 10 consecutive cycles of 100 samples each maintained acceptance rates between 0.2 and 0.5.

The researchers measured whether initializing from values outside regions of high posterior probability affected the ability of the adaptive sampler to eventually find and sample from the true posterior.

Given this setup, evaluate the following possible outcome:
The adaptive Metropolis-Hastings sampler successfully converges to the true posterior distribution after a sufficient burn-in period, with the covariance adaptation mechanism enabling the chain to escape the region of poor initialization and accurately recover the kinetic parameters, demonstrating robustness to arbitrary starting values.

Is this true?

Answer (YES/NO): YES